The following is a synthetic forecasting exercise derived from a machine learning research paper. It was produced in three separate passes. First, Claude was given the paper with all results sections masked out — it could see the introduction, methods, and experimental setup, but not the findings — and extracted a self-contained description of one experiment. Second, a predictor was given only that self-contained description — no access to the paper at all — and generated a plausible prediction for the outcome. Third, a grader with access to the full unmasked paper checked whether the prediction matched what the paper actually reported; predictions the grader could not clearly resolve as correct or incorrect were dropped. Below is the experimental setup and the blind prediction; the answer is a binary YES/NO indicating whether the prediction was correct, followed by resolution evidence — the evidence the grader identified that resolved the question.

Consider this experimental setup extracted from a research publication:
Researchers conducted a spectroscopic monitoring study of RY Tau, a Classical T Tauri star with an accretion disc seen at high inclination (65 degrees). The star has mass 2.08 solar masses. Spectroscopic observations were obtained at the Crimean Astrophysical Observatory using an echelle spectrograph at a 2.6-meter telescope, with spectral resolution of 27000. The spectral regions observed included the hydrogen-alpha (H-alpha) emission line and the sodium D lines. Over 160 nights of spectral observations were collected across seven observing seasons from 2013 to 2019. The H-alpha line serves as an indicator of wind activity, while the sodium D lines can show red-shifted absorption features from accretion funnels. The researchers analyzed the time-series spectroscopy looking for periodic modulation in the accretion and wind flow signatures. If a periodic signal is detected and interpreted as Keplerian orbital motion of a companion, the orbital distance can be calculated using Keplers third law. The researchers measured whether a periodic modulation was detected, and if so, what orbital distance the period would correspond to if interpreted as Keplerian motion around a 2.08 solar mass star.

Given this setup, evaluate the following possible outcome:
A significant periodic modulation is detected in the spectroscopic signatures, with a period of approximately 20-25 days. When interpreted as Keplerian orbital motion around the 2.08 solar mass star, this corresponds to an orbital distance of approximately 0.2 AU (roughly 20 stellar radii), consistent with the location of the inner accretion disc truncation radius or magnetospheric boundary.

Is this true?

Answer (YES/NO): NO